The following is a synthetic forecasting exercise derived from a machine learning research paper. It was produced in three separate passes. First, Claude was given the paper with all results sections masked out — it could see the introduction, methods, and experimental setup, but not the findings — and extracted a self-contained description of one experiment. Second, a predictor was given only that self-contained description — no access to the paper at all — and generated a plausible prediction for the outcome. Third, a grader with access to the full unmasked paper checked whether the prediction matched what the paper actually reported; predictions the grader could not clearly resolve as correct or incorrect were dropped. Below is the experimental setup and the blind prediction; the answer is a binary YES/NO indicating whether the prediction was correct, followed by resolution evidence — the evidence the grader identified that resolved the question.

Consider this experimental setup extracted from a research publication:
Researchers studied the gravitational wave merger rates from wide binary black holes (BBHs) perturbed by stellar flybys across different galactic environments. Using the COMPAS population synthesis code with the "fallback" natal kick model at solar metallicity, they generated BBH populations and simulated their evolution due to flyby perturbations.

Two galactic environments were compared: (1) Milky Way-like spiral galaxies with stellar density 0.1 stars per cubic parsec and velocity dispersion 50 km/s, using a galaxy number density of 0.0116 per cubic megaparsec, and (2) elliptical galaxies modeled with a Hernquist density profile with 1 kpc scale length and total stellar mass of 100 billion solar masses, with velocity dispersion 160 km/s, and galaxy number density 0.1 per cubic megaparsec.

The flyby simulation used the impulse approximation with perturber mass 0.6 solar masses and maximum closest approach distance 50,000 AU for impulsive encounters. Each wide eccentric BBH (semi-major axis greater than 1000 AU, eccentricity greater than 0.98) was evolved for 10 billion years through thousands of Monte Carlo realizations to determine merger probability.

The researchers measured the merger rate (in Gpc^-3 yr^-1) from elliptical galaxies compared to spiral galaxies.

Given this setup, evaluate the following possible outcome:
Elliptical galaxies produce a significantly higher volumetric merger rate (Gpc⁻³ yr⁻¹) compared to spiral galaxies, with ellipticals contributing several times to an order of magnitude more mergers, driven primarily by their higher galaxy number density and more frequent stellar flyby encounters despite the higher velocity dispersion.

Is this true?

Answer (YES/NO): YES